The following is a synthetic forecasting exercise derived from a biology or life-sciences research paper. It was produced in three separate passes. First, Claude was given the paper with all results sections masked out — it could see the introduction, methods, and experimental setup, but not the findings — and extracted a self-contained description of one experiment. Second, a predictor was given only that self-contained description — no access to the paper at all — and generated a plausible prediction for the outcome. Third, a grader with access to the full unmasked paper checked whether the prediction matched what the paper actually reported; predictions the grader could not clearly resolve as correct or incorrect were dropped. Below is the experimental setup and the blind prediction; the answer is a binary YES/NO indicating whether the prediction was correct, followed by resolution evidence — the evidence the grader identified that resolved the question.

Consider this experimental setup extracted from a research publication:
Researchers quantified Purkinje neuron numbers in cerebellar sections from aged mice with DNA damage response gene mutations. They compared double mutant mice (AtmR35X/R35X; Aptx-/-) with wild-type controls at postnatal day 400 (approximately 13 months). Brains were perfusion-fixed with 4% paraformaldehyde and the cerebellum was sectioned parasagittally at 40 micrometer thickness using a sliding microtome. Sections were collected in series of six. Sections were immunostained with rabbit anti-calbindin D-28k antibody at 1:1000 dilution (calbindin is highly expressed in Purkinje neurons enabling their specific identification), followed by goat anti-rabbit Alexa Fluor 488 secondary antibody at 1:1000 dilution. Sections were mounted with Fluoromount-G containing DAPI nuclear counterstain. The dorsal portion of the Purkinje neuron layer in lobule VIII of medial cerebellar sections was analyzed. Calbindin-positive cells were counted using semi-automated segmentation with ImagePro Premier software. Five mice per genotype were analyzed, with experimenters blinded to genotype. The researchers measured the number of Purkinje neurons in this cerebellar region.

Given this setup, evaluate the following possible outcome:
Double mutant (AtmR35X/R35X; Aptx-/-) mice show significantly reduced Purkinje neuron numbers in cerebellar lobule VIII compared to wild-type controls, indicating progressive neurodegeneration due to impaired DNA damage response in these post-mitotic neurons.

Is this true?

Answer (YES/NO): YES